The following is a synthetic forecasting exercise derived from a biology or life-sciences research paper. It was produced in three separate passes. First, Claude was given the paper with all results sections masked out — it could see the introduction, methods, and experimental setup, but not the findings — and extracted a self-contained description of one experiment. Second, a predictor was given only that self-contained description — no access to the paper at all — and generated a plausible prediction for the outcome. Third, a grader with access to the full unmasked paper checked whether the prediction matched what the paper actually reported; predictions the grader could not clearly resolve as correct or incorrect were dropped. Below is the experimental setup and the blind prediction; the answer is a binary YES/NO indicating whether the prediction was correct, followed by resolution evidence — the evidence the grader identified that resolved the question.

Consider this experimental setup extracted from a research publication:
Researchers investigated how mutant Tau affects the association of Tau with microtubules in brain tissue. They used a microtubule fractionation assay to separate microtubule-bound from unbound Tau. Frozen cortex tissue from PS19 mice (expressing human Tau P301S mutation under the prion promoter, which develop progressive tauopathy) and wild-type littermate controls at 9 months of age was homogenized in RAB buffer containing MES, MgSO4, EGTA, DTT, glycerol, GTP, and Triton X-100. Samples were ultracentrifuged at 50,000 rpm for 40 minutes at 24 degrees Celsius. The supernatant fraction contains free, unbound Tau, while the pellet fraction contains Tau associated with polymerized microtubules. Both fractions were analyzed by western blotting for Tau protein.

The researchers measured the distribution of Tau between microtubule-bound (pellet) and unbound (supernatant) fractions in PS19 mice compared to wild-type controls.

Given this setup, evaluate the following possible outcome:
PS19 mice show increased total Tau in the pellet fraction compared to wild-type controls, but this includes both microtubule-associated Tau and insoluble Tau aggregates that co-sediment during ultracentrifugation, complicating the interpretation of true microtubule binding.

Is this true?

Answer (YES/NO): NO